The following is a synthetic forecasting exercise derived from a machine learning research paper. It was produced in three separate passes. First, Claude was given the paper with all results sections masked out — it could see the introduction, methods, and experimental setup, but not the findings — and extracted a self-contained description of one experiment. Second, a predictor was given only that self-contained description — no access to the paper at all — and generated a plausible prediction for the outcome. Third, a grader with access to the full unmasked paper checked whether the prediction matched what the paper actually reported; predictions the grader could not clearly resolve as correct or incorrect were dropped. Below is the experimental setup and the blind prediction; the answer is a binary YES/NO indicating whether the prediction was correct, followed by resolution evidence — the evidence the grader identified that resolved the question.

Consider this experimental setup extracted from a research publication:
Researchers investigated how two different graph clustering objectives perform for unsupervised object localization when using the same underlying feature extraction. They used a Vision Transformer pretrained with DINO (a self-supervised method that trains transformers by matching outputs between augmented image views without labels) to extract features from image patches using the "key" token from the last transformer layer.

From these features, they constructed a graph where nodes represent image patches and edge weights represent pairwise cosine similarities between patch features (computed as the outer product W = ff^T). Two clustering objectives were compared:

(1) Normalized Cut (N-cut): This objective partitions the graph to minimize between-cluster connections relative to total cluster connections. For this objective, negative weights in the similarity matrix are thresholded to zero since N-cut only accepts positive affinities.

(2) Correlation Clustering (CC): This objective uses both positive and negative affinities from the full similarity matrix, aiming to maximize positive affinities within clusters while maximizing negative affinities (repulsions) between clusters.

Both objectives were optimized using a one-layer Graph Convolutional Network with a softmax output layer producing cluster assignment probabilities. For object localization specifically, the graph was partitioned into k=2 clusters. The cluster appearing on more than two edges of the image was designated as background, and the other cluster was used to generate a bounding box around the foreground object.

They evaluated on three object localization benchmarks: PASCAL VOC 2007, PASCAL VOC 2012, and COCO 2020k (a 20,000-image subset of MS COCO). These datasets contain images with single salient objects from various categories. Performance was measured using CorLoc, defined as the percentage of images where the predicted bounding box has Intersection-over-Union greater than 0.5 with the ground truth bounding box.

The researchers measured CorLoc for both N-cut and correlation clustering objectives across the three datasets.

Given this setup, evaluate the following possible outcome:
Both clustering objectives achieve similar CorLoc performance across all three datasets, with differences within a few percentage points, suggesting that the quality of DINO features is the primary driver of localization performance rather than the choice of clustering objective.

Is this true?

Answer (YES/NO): NO